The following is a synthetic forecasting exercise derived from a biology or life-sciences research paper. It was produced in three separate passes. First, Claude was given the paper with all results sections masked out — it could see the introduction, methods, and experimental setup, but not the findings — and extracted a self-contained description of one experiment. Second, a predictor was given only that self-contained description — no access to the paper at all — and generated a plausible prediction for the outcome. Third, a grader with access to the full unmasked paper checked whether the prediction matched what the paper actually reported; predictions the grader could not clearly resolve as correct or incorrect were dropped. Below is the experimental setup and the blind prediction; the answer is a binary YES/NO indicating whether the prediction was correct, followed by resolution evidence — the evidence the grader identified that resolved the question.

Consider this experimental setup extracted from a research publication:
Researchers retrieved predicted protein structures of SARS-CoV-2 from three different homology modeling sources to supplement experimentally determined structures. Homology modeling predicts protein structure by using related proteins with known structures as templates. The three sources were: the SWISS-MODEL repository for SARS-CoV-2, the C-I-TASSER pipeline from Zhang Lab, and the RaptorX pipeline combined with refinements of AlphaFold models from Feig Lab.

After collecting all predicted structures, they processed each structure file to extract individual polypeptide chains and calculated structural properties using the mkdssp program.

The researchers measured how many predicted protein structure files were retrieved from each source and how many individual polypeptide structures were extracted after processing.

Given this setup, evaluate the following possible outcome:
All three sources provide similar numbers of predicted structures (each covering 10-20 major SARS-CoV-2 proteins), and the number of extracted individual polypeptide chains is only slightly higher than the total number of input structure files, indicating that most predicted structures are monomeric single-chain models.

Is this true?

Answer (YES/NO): NO